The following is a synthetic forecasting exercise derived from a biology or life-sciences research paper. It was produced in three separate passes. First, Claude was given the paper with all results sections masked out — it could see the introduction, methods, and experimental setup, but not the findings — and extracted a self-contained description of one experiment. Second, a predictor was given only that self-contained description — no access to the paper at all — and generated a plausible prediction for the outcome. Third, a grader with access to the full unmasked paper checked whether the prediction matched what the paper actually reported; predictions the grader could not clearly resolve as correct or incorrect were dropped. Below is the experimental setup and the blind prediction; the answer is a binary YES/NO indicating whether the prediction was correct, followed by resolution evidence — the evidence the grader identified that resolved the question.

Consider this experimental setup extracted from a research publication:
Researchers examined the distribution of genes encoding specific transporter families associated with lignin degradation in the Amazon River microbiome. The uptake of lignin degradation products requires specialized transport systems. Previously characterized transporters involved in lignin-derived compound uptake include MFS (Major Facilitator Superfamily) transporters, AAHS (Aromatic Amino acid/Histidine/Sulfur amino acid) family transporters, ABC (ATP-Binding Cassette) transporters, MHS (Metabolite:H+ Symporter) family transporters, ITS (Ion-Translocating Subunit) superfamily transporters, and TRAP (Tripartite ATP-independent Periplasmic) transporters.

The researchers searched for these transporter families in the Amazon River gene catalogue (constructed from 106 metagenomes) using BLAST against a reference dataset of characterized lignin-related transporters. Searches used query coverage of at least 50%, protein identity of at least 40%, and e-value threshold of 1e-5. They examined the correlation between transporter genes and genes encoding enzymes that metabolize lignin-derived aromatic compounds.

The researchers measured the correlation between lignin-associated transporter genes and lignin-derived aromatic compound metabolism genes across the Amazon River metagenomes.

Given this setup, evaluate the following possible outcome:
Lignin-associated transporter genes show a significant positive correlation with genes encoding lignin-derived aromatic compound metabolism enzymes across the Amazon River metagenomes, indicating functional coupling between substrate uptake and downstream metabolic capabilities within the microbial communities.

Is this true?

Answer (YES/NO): YES